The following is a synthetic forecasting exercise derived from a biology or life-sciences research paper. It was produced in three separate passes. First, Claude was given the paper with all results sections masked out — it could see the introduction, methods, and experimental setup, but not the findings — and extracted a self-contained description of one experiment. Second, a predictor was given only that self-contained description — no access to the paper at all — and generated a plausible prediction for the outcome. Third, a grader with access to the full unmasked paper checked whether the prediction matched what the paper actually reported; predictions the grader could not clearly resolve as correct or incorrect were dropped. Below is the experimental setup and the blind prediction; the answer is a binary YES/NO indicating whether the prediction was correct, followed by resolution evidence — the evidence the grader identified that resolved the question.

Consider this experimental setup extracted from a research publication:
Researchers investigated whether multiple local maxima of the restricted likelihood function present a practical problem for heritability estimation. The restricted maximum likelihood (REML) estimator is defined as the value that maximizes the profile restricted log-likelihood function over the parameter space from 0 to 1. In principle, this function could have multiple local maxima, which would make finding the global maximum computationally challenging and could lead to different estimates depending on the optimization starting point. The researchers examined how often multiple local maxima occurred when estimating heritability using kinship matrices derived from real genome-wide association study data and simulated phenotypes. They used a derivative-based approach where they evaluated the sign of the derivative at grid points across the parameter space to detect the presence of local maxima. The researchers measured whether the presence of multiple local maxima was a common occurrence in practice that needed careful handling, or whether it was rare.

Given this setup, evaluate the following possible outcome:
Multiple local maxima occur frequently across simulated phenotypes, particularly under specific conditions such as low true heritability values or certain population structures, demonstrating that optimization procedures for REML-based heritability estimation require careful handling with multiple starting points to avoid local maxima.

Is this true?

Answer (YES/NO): NO